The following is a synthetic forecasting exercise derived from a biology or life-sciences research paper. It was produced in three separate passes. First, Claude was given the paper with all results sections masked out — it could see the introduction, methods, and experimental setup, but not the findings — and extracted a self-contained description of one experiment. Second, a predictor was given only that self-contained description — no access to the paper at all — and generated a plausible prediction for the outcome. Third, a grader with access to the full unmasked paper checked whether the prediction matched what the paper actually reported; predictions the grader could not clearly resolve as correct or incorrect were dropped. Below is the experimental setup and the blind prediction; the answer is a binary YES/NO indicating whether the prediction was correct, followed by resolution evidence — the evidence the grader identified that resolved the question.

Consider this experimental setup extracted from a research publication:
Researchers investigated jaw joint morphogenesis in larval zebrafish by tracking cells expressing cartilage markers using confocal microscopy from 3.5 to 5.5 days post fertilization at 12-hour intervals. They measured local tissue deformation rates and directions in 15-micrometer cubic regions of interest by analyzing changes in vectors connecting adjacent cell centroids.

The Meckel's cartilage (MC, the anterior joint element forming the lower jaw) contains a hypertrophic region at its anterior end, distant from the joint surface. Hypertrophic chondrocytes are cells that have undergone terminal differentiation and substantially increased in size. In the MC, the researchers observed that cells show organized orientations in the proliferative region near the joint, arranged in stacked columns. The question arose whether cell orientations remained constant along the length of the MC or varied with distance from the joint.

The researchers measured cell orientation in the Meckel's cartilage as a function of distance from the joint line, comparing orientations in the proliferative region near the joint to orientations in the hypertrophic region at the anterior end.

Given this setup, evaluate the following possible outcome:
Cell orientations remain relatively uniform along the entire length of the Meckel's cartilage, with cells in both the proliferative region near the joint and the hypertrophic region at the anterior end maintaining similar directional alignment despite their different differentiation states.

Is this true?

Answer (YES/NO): NO